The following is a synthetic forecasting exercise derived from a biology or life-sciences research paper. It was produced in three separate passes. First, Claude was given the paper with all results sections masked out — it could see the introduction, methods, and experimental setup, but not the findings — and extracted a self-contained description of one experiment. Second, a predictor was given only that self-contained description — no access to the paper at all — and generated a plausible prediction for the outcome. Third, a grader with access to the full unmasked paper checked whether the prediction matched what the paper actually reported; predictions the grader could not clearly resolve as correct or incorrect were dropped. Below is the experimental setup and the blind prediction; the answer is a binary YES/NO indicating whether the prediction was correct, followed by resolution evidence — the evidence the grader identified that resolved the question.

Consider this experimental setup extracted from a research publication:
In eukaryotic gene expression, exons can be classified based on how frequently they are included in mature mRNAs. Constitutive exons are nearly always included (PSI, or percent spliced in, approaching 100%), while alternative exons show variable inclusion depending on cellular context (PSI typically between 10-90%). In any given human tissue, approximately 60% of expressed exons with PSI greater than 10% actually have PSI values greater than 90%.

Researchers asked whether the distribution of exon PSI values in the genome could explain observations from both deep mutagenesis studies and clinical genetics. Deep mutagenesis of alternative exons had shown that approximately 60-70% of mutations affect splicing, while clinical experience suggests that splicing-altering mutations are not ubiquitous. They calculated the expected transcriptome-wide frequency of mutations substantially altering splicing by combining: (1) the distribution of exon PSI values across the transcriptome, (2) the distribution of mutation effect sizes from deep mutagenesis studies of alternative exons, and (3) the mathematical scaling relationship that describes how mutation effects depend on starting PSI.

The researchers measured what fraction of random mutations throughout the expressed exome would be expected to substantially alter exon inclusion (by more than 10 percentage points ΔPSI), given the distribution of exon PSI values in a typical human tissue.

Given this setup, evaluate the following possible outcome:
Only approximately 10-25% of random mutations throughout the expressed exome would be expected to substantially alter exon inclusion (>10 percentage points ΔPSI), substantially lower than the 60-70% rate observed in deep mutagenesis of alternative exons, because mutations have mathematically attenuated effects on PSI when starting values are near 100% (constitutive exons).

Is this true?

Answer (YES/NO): YES